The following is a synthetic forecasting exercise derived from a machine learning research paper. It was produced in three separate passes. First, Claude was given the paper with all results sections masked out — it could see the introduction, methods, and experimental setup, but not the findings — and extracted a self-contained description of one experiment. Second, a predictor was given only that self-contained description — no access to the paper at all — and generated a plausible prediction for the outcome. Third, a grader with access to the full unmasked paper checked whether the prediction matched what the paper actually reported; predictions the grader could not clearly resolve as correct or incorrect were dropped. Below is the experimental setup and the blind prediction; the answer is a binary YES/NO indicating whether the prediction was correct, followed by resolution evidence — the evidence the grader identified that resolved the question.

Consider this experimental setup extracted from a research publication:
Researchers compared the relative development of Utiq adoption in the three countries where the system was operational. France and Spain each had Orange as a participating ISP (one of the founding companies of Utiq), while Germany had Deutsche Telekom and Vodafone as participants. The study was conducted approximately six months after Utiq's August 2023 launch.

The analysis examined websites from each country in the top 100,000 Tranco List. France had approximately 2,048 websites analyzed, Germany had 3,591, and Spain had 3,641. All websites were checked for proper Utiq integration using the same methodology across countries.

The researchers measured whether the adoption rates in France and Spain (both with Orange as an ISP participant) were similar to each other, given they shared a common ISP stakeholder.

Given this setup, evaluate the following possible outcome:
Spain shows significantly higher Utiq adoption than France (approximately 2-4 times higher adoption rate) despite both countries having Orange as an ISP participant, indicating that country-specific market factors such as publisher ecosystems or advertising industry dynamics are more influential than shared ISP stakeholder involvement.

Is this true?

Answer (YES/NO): NO